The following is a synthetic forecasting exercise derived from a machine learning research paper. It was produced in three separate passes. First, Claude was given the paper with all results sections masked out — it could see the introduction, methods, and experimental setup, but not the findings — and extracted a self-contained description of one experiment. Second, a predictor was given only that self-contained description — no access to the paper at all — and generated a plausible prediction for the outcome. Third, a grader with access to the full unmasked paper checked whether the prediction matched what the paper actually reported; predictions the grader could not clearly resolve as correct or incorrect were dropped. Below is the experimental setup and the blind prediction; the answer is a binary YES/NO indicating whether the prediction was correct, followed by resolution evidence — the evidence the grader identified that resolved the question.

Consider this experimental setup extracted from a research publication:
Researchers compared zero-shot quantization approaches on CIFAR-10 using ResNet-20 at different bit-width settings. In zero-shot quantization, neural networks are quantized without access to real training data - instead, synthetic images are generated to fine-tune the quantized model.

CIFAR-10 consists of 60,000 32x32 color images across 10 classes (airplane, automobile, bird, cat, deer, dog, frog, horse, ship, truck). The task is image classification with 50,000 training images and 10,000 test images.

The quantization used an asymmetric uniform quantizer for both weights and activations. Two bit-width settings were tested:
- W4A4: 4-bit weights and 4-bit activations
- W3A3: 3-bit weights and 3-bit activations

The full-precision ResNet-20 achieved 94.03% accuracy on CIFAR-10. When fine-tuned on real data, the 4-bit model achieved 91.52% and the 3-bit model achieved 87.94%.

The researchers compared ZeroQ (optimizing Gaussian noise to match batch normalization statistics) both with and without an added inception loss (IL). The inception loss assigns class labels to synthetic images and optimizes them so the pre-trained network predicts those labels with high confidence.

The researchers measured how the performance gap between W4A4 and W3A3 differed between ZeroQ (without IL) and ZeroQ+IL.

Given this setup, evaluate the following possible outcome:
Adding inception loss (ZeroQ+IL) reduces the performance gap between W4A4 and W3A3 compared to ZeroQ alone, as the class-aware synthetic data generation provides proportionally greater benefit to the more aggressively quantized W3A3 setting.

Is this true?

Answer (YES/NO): YES